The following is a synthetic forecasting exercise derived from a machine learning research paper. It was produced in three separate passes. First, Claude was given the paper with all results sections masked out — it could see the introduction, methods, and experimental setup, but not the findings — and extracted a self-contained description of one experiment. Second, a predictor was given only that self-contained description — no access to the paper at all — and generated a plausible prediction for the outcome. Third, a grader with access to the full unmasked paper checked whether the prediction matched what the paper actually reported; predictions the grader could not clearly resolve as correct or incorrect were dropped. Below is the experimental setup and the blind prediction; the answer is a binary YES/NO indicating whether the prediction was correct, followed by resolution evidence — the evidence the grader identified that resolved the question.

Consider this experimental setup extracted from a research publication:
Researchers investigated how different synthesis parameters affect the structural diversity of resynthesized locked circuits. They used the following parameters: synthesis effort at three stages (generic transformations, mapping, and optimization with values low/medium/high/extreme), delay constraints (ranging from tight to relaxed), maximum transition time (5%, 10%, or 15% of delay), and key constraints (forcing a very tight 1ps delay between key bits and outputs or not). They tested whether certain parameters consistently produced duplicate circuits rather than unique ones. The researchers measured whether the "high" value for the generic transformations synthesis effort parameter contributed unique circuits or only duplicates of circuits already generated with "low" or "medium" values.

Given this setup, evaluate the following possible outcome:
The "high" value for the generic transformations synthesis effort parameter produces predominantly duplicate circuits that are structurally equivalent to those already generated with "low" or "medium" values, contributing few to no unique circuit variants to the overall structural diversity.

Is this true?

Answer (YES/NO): YES